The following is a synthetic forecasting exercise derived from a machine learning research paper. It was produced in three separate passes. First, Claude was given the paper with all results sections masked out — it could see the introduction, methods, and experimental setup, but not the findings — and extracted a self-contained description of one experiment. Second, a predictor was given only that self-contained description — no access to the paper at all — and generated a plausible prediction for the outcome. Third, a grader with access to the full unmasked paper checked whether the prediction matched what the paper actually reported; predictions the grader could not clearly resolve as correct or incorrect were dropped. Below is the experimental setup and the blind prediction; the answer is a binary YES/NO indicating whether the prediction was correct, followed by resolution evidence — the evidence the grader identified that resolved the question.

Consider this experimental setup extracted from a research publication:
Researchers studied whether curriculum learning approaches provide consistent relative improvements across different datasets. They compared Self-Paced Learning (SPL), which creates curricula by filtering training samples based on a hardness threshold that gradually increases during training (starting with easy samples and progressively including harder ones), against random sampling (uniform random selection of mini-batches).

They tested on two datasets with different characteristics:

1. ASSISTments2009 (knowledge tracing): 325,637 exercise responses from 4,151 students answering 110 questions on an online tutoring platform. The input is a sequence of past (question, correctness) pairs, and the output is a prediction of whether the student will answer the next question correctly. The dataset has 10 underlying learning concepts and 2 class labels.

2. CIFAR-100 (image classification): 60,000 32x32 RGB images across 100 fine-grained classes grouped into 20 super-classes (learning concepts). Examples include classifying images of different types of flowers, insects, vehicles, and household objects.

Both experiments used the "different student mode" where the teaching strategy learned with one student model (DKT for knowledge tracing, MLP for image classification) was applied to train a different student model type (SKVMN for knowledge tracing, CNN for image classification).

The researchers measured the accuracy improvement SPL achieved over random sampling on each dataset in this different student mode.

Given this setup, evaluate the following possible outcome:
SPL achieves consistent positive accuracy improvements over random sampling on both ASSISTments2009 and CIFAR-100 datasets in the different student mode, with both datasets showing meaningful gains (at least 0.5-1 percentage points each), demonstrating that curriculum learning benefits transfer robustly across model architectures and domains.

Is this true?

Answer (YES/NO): YES